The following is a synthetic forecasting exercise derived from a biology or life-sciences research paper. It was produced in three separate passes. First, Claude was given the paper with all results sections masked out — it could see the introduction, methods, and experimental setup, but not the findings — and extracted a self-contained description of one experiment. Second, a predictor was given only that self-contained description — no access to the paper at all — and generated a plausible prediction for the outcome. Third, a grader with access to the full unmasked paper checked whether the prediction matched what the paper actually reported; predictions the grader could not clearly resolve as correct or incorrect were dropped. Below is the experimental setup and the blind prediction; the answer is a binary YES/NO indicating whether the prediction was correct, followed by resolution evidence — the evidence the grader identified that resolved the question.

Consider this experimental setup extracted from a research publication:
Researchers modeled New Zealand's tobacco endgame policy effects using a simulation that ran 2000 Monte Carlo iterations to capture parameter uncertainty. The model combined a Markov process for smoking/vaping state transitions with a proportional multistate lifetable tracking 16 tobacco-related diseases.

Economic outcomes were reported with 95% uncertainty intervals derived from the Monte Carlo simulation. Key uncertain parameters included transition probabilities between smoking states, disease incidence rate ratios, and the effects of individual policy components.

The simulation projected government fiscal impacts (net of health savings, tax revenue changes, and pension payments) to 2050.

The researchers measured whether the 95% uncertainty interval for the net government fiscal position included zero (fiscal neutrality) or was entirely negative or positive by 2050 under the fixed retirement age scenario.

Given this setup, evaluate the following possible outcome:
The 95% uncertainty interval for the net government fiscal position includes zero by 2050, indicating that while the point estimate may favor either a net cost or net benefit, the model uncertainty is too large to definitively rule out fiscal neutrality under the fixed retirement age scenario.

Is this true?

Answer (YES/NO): NO